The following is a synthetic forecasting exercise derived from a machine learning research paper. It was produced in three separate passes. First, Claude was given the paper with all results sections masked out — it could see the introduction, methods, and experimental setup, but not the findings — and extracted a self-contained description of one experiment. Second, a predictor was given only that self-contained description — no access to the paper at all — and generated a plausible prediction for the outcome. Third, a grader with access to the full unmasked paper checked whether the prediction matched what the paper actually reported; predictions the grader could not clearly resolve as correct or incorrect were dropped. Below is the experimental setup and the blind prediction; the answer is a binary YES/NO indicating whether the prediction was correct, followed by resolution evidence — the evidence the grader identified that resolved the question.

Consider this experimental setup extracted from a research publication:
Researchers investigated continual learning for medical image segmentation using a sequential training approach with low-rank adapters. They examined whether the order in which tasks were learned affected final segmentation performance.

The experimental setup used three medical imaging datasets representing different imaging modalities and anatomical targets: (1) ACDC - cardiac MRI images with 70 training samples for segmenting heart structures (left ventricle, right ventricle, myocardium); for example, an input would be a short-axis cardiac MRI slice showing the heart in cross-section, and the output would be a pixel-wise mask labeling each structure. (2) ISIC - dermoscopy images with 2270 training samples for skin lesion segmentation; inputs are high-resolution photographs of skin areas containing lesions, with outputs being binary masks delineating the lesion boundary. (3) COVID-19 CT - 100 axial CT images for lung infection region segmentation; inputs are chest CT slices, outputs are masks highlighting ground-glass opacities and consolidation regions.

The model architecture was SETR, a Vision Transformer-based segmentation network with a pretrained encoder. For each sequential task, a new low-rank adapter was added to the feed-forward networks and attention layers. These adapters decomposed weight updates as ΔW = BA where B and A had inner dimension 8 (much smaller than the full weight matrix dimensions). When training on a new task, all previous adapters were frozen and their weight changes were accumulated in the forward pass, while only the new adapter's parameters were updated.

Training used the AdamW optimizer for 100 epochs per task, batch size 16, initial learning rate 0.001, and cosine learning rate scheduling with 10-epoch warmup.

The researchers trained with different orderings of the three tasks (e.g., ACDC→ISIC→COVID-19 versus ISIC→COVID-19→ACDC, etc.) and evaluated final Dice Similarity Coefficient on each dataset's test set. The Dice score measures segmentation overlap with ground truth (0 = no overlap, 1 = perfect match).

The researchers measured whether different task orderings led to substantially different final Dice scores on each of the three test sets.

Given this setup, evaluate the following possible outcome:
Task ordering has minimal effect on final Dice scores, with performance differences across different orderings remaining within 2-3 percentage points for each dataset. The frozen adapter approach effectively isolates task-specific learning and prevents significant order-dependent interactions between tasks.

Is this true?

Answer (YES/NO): YES